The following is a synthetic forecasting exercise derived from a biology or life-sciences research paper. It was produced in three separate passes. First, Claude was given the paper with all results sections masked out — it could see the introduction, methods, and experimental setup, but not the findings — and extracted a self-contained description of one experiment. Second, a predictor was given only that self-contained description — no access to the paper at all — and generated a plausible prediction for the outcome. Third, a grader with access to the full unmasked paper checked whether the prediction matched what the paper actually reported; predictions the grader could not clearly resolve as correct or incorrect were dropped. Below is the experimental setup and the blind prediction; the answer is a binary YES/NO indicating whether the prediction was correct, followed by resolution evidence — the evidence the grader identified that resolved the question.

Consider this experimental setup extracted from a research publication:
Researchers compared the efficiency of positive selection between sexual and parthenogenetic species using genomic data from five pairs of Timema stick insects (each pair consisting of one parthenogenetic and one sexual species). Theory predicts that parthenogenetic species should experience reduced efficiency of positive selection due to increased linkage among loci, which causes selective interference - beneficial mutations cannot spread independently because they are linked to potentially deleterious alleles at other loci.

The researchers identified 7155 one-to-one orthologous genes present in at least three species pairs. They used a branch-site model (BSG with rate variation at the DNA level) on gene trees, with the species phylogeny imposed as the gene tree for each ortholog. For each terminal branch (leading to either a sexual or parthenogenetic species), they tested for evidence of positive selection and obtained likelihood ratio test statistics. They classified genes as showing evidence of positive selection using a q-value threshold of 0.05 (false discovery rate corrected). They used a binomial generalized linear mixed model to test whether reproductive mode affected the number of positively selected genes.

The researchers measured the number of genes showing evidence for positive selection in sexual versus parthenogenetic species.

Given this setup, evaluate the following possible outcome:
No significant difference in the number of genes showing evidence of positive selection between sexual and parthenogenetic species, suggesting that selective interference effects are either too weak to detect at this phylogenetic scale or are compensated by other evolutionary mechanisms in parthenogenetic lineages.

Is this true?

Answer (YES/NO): NO